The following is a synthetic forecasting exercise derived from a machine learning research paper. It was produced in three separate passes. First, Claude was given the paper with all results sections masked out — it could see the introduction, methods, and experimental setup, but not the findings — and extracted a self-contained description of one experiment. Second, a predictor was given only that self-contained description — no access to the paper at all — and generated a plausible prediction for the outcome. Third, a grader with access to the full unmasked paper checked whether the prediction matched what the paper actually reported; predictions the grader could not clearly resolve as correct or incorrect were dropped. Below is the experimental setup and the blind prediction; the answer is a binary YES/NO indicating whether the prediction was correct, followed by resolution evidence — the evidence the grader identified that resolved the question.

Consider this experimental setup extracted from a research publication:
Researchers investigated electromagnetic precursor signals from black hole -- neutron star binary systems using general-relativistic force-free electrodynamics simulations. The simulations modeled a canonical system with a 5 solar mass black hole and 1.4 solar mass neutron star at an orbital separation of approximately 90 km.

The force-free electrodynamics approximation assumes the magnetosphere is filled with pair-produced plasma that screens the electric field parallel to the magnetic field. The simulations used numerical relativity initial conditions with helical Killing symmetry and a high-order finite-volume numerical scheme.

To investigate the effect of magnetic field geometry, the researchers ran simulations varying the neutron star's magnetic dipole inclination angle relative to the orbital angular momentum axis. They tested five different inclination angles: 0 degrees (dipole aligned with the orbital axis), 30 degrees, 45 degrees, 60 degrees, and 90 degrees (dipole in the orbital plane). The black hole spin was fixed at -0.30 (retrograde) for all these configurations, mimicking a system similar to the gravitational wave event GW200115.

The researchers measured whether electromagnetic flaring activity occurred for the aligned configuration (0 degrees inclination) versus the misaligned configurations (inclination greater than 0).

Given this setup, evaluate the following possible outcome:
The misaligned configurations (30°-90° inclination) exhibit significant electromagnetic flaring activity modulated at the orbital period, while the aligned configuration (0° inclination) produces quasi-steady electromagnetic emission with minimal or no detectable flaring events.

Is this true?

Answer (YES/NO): NO